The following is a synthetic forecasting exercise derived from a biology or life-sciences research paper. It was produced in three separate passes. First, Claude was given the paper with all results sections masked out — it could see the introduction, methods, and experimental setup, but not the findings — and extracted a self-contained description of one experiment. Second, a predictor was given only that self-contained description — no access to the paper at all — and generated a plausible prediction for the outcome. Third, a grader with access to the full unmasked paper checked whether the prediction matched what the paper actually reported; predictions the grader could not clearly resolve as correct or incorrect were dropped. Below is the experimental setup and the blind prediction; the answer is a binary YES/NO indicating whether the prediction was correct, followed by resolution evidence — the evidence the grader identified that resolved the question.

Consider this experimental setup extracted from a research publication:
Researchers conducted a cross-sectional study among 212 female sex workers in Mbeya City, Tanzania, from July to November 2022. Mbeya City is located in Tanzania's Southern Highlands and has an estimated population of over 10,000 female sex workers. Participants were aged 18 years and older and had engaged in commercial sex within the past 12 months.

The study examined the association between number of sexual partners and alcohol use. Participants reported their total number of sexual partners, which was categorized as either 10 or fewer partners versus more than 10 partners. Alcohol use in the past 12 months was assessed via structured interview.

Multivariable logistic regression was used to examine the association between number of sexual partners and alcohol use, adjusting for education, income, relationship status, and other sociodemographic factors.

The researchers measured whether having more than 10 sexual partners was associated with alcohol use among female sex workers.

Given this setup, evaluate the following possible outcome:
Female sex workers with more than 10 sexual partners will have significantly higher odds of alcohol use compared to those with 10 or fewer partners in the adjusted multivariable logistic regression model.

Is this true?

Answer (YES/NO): NO